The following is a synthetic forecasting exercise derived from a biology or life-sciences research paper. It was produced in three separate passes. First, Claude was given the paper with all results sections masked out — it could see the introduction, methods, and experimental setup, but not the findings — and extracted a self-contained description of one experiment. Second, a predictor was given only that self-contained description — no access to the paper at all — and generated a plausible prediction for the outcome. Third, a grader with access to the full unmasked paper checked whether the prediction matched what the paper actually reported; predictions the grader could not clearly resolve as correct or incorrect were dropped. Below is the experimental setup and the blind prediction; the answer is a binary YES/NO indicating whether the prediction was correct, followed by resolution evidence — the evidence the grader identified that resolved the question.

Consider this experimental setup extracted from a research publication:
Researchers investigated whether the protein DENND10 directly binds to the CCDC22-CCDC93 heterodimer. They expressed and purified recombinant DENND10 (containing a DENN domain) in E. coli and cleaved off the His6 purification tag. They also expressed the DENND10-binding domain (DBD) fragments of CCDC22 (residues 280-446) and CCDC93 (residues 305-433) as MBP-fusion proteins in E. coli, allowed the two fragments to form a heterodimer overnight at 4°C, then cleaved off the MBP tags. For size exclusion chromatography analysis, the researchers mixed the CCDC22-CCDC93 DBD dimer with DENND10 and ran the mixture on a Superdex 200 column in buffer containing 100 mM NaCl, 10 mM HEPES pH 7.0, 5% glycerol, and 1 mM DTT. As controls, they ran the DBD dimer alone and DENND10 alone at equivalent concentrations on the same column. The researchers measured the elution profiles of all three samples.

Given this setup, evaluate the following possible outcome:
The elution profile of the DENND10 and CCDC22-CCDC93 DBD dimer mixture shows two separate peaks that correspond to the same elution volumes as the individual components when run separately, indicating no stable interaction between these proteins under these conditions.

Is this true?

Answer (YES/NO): NO